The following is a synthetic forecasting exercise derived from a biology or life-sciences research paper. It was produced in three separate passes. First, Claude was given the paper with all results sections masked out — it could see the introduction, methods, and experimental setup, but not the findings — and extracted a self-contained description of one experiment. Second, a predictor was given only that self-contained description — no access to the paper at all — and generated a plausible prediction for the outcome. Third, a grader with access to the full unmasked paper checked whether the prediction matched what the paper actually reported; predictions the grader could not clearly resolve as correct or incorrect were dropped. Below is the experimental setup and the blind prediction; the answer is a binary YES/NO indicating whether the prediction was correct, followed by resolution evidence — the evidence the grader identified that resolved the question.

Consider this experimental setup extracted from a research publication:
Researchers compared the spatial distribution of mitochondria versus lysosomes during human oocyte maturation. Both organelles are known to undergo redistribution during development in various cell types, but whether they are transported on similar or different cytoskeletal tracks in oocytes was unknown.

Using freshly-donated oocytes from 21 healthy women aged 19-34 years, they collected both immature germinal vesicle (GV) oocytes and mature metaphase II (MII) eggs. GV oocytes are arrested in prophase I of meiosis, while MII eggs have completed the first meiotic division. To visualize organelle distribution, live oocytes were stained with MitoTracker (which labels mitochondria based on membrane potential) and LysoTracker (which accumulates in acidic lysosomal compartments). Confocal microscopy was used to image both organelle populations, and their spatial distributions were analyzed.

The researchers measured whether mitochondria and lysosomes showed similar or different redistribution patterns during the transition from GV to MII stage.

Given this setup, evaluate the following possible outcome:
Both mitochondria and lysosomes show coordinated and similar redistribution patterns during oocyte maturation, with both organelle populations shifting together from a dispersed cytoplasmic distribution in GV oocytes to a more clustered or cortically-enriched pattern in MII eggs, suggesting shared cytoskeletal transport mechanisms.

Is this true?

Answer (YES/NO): NO